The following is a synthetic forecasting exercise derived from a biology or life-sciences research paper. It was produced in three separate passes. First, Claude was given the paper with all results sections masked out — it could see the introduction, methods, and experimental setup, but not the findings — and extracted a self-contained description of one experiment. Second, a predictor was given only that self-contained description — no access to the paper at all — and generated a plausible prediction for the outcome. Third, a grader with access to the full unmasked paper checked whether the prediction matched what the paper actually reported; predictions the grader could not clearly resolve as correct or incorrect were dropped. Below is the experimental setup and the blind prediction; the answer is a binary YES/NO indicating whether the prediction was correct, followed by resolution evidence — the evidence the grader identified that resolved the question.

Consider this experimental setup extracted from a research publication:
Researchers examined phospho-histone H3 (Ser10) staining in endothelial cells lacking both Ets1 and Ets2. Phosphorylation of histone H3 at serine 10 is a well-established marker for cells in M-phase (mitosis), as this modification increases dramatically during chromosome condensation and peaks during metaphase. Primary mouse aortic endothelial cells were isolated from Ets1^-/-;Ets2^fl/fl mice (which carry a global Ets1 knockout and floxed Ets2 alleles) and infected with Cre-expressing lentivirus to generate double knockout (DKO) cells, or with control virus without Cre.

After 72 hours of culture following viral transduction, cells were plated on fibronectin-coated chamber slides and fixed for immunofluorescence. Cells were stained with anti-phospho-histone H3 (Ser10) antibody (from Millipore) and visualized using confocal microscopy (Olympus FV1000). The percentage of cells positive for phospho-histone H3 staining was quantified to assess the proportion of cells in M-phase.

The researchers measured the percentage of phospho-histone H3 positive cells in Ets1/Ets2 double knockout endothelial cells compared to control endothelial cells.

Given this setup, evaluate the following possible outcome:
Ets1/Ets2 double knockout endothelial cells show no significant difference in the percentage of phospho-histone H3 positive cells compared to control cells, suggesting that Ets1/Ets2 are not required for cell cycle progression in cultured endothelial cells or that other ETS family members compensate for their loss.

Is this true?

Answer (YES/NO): NO